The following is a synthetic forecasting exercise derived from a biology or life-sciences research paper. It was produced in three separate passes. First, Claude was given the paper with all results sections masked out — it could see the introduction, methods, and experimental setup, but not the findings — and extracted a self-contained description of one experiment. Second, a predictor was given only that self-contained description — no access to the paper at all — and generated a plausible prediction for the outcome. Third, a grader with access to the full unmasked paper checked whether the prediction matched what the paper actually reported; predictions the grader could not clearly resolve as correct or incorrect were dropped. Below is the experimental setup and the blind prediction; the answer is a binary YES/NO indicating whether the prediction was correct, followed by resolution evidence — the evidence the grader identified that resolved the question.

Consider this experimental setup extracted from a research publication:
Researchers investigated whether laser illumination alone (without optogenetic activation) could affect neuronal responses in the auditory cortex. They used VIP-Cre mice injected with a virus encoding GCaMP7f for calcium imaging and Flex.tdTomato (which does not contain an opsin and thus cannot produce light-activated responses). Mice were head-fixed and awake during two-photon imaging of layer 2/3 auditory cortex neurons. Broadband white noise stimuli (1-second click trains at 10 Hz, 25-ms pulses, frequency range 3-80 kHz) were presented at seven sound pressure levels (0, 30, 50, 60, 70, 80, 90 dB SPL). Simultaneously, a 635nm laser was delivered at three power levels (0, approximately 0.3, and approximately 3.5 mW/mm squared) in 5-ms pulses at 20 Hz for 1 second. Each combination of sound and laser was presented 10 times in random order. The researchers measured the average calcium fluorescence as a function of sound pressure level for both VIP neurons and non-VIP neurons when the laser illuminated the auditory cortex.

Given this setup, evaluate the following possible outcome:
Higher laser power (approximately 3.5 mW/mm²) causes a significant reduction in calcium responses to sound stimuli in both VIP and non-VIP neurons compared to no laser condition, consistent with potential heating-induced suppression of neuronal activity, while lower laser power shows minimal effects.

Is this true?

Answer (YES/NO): NO